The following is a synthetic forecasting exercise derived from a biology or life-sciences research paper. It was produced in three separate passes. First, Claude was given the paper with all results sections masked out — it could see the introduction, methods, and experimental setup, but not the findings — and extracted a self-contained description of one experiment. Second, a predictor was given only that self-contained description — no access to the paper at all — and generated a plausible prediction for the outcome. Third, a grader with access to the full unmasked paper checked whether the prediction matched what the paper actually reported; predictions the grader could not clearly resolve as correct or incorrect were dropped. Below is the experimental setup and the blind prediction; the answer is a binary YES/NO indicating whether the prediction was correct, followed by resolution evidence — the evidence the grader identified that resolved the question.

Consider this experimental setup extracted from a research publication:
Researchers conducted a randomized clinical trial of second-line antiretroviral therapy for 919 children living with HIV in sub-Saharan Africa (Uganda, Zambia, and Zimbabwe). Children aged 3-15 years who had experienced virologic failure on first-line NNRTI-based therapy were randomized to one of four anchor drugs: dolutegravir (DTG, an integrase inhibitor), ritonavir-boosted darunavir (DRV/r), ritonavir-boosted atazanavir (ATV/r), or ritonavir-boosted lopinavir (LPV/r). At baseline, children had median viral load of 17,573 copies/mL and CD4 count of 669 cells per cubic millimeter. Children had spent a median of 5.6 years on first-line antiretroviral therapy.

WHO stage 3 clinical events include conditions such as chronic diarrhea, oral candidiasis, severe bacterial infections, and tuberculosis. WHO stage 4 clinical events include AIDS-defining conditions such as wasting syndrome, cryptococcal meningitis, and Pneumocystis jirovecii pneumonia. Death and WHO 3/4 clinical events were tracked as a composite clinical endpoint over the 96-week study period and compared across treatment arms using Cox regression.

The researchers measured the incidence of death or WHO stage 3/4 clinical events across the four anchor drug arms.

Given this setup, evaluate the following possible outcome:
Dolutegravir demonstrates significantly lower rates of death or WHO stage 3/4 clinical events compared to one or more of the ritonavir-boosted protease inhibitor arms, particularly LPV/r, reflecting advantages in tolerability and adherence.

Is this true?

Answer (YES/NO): NO